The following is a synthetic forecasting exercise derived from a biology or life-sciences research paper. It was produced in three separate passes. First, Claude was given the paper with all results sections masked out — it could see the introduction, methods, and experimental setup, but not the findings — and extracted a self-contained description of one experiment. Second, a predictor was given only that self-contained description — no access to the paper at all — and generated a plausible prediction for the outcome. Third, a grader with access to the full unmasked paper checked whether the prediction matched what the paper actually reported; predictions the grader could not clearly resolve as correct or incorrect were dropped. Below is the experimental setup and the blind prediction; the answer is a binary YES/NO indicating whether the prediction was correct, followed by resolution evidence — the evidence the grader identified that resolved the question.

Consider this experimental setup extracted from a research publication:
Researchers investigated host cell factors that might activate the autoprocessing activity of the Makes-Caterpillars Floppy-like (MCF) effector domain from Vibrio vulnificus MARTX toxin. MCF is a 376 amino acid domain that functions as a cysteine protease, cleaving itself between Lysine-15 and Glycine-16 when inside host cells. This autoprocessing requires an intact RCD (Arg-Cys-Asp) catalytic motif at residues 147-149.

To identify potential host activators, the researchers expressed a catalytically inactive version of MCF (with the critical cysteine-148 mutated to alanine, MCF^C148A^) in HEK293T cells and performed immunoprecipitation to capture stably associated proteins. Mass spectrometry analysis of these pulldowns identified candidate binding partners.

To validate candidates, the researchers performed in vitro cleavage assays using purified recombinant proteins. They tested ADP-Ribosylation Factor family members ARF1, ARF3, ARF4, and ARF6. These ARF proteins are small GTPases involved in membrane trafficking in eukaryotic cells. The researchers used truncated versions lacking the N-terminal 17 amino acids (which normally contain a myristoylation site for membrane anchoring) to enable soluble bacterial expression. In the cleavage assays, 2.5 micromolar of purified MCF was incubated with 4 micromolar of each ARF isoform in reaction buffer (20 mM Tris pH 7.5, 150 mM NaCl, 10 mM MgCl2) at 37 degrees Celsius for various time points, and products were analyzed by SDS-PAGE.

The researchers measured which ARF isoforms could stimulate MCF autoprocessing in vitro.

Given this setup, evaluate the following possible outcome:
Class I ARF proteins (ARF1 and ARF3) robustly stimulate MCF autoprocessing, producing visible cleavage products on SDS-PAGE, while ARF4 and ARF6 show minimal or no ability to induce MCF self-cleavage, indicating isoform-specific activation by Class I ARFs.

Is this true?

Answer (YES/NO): NO